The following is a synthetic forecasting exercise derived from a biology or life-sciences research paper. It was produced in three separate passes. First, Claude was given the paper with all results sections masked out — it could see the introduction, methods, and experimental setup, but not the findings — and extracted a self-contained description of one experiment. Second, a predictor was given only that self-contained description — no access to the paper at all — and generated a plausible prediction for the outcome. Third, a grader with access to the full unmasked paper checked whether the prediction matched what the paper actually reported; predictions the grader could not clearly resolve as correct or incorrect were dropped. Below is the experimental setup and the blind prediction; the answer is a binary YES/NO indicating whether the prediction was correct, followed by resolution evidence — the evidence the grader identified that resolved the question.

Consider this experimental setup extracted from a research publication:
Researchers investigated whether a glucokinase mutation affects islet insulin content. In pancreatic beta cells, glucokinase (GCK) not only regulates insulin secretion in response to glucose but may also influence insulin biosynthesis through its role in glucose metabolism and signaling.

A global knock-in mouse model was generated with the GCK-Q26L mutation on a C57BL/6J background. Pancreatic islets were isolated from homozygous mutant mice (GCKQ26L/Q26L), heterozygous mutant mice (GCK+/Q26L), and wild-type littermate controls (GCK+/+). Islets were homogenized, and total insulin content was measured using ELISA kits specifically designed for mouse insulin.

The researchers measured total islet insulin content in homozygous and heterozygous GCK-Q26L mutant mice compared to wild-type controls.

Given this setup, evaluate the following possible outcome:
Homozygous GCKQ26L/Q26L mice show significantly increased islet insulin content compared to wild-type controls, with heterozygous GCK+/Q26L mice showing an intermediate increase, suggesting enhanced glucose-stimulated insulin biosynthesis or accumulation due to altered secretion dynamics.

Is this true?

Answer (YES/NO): NO